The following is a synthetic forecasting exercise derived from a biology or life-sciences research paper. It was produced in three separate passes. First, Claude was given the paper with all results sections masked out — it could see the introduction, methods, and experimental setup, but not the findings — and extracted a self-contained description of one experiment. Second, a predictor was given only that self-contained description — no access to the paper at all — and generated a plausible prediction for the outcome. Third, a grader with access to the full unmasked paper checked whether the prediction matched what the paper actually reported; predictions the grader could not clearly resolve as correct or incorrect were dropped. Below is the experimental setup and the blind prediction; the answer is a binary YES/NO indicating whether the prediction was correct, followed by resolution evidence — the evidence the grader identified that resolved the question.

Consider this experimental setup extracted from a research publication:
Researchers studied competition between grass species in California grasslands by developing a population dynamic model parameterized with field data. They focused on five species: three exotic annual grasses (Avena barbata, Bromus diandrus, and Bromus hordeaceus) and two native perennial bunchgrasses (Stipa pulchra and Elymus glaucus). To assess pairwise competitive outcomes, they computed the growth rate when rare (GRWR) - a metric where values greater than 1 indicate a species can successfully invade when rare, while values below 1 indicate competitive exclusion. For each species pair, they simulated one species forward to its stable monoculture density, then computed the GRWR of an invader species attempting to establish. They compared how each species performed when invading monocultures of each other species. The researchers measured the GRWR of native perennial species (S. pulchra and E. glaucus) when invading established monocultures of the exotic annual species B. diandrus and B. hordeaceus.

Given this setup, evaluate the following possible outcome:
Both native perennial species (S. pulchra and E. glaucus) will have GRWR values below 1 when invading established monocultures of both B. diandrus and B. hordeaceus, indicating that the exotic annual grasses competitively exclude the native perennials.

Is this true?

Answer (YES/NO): NO